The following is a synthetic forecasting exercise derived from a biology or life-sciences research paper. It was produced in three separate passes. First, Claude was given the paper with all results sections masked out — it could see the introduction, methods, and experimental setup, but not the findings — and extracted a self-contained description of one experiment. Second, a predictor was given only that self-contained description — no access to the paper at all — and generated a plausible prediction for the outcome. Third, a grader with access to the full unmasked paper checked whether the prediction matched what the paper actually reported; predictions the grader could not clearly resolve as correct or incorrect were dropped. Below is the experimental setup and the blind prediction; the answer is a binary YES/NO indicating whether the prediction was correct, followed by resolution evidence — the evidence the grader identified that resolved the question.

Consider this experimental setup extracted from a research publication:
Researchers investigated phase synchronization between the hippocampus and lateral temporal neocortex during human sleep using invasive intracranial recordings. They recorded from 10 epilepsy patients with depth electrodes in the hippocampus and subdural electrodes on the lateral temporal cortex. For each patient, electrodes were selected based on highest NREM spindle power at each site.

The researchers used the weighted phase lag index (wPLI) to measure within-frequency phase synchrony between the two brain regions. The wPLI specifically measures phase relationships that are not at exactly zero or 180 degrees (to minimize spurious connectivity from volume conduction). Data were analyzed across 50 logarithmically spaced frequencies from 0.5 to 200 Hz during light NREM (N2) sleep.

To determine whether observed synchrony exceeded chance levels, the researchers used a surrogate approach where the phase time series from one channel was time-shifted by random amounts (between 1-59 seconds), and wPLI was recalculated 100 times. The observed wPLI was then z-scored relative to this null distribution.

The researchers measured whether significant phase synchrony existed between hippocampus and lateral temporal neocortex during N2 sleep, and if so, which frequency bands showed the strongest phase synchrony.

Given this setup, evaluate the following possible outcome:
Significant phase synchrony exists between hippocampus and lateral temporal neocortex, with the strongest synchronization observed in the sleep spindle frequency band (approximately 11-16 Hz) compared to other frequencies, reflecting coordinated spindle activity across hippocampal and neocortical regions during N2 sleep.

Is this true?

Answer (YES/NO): NO